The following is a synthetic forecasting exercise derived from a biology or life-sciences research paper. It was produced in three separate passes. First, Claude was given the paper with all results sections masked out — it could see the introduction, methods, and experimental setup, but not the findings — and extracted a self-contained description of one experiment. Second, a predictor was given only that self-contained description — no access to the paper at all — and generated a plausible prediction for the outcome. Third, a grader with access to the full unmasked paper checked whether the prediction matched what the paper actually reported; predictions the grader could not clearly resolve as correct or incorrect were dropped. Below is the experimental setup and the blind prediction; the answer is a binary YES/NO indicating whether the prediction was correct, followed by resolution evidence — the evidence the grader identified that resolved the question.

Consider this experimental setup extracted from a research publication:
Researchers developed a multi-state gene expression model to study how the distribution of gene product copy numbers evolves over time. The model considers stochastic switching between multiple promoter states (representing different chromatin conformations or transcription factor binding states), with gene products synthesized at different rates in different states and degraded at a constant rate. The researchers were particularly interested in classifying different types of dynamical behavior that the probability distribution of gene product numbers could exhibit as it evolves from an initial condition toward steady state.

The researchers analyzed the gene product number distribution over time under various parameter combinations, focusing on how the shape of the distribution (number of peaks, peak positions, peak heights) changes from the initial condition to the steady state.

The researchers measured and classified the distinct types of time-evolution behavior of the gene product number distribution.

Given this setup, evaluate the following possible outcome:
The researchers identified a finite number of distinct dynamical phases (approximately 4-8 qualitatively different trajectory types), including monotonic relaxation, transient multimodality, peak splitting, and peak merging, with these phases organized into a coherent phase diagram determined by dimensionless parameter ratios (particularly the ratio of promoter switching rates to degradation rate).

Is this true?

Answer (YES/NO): NO